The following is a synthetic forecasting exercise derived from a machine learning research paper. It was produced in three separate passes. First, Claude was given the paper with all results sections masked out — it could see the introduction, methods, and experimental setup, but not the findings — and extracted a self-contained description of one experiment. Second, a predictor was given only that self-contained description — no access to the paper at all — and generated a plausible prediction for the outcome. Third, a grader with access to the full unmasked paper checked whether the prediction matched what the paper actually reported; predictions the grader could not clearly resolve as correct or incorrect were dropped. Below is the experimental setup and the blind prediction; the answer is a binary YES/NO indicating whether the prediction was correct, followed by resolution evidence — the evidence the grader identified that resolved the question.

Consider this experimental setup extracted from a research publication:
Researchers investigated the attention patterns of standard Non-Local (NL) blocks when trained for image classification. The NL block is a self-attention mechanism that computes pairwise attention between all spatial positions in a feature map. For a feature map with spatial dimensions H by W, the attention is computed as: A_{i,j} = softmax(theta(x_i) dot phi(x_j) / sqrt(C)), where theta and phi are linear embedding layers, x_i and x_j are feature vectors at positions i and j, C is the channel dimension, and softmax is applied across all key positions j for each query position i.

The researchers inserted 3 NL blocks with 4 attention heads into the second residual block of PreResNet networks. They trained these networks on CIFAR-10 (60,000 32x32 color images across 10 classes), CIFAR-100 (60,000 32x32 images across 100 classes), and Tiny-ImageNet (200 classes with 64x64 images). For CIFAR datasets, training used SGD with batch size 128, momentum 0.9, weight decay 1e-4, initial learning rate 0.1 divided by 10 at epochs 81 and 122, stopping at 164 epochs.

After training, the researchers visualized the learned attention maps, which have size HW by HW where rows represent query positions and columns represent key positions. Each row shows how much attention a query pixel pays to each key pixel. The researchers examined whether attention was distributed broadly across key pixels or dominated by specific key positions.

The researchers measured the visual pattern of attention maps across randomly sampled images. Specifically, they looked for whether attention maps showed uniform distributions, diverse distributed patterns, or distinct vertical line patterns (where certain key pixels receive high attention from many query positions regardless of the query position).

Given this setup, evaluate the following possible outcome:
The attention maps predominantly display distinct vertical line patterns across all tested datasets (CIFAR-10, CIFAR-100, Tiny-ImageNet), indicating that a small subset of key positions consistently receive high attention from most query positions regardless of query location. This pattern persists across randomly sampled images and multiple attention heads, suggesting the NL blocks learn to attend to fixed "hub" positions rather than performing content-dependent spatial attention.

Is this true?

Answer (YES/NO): YES